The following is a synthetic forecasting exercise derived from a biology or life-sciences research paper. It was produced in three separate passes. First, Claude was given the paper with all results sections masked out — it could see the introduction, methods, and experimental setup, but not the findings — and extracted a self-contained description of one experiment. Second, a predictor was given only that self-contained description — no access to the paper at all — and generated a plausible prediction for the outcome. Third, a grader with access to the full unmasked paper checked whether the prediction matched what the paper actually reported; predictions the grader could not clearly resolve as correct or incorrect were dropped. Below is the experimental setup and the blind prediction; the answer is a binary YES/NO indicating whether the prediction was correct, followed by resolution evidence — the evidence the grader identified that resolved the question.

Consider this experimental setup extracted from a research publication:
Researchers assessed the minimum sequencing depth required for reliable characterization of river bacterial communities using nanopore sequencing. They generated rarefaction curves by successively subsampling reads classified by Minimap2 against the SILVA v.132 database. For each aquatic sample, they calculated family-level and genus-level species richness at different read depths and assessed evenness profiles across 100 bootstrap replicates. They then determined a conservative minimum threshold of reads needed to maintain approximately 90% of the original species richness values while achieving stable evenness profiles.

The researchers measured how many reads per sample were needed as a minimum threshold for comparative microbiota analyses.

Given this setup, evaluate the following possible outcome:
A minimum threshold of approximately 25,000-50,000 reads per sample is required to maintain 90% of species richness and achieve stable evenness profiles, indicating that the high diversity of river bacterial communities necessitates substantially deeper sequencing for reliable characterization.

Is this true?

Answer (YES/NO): YES